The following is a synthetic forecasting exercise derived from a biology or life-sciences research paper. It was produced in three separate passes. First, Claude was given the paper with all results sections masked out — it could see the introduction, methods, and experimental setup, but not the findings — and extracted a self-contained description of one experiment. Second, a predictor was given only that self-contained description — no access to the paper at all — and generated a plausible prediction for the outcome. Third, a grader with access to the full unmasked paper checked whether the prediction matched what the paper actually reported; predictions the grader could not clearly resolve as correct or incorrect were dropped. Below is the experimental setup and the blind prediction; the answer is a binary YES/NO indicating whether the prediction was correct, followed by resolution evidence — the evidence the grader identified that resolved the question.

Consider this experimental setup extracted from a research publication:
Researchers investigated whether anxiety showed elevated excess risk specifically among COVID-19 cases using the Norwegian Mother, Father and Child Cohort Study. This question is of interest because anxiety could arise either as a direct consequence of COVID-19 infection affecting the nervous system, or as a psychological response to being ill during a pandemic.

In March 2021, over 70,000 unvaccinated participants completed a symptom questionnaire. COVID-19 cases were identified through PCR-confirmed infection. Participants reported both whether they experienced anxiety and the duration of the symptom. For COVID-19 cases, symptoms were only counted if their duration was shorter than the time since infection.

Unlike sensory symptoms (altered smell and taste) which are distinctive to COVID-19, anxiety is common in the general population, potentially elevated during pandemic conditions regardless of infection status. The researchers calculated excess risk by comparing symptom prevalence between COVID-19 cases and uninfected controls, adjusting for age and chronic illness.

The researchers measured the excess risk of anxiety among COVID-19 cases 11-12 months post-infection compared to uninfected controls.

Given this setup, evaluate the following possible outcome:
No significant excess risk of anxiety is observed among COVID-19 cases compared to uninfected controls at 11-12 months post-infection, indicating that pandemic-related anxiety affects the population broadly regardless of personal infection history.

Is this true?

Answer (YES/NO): YES